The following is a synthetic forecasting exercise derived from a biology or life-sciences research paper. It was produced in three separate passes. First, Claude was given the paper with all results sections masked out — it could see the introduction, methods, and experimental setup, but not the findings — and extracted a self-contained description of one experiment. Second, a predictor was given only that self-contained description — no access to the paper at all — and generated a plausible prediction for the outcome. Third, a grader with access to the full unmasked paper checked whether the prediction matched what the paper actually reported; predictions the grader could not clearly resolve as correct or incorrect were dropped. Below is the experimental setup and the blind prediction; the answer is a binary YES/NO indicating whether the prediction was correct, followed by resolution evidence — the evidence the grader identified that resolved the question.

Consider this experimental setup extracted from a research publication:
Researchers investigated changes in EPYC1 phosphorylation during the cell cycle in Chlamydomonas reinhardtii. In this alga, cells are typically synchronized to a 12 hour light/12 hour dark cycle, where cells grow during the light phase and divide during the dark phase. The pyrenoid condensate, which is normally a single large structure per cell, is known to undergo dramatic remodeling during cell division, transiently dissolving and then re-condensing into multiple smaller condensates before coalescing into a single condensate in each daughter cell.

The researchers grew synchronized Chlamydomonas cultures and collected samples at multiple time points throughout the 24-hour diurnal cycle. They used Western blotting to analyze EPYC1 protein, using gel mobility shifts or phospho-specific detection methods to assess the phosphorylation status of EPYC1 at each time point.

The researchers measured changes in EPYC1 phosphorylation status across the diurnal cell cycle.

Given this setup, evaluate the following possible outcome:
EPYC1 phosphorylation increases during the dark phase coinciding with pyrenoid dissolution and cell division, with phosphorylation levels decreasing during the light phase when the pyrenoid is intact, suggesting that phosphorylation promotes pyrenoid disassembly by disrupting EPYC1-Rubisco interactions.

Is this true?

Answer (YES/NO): NO